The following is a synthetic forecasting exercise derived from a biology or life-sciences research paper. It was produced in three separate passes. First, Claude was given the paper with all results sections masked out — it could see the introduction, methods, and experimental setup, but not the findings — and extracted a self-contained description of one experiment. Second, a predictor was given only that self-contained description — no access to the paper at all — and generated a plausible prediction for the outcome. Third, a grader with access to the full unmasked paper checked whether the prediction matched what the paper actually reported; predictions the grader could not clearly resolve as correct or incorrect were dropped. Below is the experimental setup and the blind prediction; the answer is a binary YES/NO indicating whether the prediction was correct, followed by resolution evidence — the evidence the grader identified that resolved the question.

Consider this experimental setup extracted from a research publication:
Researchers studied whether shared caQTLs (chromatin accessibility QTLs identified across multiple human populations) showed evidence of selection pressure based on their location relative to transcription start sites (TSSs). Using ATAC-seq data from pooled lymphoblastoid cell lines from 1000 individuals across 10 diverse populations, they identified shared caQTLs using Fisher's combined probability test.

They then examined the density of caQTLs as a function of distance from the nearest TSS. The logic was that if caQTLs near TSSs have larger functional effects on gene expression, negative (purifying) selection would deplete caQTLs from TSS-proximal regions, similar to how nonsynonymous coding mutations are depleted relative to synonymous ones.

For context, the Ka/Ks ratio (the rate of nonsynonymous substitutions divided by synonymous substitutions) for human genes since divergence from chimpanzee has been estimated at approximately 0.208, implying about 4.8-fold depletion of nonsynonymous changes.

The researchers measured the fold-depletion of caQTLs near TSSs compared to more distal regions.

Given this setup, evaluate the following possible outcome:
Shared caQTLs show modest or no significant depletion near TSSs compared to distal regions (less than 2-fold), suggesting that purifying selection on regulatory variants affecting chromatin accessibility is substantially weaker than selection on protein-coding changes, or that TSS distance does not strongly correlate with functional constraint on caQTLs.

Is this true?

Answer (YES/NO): NO